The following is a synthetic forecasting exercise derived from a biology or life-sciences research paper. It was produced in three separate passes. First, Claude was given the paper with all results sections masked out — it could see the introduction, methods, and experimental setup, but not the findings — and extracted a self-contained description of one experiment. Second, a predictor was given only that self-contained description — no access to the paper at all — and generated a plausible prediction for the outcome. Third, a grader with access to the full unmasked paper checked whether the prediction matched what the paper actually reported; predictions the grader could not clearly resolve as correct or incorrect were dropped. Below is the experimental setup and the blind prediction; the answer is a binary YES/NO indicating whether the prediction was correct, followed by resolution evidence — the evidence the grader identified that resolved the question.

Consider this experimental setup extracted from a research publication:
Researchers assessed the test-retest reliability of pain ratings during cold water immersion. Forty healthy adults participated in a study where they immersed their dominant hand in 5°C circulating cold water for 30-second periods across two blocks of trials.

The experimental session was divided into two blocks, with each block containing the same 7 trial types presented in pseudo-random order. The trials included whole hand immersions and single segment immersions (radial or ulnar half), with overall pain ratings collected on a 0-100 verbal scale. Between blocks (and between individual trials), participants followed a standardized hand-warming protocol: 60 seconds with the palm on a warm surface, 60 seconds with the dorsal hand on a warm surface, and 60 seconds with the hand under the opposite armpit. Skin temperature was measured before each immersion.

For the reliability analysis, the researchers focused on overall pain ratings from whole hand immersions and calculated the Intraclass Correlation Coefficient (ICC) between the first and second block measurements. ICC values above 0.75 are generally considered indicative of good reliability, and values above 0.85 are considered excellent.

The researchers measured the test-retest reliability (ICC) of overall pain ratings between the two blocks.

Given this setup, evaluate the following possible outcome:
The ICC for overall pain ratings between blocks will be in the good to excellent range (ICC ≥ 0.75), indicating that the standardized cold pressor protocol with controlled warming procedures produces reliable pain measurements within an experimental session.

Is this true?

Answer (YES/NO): YES